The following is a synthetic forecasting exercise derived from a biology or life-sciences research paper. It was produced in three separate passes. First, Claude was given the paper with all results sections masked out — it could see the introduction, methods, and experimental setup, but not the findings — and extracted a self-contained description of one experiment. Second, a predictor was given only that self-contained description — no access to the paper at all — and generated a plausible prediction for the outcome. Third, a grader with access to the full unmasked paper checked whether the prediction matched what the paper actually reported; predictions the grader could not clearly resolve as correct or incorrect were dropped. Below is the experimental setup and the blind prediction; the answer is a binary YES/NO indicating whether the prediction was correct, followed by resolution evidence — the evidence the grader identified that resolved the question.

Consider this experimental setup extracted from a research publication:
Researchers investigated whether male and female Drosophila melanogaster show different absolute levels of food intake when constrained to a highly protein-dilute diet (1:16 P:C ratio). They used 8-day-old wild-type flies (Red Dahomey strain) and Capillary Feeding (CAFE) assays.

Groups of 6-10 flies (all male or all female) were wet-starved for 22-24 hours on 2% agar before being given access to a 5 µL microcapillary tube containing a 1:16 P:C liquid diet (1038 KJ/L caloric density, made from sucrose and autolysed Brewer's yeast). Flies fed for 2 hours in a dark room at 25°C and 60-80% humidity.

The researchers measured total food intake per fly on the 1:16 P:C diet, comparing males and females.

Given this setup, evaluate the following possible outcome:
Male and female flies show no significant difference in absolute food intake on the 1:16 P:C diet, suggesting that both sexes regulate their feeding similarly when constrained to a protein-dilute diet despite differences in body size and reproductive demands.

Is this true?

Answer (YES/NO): NO